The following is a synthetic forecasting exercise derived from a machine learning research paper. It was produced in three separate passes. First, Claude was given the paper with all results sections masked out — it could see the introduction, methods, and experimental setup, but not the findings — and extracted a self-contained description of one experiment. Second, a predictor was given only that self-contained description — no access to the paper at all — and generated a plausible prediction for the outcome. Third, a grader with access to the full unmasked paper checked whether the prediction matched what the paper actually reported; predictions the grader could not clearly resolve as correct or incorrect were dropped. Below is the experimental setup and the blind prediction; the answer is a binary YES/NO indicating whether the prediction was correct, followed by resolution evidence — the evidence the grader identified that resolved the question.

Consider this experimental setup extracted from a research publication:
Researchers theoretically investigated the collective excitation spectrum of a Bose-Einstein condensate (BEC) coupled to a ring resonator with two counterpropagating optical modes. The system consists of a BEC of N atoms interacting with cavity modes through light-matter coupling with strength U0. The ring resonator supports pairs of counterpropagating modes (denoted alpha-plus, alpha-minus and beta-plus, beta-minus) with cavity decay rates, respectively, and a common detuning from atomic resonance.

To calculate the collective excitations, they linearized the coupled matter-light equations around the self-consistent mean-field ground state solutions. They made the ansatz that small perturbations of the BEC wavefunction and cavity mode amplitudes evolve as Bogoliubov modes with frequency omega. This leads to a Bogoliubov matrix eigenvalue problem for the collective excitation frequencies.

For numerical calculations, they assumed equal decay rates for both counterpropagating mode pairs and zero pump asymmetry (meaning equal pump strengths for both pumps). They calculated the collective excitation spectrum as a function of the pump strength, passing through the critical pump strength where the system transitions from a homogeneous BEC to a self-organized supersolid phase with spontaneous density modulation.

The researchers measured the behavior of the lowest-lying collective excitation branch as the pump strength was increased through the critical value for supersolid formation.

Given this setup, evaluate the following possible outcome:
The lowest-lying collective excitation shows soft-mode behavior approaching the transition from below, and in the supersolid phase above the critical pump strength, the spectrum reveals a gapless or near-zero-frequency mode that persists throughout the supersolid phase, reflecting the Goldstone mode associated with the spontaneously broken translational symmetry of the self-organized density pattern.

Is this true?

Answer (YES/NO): YES